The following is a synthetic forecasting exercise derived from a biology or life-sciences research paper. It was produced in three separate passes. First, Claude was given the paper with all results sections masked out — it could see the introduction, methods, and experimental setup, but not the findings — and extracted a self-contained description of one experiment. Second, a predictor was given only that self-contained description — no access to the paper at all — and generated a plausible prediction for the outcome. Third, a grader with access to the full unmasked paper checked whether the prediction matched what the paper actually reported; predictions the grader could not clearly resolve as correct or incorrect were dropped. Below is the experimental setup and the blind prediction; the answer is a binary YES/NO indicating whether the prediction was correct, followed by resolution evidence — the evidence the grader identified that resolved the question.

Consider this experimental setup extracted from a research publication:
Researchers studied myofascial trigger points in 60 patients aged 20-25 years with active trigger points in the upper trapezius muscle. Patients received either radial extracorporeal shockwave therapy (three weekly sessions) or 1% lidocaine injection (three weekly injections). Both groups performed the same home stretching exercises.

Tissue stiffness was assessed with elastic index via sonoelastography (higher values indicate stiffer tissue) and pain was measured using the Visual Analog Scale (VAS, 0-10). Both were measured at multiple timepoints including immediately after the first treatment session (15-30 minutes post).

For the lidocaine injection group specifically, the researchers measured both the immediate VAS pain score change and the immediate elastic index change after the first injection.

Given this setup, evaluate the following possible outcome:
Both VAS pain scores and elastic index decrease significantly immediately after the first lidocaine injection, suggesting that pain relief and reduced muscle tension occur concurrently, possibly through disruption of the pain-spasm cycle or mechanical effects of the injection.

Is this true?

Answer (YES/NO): YES